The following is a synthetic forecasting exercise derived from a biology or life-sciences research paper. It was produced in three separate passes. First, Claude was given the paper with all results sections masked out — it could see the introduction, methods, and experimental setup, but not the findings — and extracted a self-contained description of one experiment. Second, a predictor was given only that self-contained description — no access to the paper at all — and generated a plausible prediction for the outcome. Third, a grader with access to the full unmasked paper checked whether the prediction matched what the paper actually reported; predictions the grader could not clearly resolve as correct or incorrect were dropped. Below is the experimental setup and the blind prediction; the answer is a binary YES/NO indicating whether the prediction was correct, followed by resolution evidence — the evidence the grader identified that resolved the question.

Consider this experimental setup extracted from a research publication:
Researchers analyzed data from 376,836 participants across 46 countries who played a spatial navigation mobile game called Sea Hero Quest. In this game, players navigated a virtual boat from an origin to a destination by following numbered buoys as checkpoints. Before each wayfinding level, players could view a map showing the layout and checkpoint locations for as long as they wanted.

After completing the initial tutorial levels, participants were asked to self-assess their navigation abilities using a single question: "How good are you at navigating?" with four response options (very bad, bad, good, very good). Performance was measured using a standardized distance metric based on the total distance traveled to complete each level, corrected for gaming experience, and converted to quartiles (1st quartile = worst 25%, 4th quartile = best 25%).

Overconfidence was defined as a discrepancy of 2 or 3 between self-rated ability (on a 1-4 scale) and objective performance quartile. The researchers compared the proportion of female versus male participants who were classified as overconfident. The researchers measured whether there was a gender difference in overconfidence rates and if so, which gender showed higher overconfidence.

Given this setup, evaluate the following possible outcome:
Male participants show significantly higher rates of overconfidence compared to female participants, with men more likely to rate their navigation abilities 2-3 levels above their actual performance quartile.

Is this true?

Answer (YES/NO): NO